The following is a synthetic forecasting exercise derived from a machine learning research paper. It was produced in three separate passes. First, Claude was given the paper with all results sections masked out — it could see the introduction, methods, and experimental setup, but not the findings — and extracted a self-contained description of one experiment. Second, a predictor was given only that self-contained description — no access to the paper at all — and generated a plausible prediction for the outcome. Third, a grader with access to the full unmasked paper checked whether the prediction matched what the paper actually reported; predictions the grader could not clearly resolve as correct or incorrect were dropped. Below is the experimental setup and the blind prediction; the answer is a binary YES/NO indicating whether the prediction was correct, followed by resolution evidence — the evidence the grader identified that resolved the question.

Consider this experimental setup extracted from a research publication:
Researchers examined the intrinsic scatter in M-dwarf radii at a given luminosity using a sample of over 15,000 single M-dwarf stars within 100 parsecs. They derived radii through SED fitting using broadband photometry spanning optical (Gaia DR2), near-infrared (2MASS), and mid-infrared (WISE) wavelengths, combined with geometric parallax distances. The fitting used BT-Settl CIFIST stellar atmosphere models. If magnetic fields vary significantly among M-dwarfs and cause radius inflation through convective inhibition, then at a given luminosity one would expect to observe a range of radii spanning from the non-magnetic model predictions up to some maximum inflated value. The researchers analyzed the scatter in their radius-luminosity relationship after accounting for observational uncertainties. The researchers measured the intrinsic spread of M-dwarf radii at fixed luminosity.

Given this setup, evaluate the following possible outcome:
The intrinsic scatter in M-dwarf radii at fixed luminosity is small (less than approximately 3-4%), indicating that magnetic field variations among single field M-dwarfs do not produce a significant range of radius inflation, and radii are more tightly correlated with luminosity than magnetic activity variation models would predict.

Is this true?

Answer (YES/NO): YES